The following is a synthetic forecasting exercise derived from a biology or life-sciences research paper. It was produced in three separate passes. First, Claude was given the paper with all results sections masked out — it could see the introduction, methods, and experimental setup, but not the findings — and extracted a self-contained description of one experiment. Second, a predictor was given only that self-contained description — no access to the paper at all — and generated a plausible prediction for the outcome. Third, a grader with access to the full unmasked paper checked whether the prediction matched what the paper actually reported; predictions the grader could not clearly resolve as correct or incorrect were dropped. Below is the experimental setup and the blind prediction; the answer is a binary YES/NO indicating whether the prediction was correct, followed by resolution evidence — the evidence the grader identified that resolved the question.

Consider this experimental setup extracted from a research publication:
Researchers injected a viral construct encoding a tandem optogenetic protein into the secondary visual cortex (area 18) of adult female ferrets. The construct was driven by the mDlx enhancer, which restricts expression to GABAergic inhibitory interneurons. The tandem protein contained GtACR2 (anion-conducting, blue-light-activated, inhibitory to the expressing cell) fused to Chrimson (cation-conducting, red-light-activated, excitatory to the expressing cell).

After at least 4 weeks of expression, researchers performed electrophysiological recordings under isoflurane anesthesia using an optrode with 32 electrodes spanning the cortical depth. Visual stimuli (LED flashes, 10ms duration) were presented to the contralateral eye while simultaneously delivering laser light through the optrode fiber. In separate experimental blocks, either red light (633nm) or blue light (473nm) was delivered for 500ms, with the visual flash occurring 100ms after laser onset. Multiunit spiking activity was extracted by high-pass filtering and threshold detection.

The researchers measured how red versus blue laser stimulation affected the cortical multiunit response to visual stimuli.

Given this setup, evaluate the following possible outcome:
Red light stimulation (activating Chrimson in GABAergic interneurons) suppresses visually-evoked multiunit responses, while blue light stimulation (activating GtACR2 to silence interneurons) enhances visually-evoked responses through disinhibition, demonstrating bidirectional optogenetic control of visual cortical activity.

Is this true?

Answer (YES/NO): NO